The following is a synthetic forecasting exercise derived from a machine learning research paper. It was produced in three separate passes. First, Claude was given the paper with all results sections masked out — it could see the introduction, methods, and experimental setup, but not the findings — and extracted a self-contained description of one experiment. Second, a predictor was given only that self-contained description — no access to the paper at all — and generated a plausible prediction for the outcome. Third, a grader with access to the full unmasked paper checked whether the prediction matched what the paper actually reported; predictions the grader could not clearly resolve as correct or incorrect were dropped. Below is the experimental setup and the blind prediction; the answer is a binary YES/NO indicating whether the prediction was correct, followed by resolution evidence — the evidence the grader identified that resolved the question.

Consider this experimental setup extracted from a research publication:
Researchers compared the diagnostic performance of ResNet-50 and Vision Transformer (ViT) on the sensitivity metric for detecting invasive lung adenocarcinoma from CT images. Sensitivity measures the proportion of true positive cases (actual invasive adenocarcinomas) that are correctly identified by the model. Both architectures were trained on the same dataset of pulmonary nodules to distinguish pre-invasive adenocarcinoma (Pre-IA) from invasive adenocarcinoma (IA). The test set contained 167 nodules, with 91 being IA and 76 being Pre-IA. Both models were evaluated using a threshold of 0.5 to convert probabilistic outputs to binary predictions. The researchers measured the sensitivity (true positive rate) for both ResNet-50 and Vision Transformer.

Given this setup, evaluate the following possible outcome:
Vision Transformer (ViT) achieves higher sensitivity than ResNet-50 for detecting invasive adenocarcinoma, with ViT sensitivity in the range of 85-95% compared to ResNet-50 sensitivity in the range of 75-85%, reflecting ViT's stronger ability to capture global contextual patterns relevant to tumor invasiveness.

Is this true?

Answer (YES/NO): NO